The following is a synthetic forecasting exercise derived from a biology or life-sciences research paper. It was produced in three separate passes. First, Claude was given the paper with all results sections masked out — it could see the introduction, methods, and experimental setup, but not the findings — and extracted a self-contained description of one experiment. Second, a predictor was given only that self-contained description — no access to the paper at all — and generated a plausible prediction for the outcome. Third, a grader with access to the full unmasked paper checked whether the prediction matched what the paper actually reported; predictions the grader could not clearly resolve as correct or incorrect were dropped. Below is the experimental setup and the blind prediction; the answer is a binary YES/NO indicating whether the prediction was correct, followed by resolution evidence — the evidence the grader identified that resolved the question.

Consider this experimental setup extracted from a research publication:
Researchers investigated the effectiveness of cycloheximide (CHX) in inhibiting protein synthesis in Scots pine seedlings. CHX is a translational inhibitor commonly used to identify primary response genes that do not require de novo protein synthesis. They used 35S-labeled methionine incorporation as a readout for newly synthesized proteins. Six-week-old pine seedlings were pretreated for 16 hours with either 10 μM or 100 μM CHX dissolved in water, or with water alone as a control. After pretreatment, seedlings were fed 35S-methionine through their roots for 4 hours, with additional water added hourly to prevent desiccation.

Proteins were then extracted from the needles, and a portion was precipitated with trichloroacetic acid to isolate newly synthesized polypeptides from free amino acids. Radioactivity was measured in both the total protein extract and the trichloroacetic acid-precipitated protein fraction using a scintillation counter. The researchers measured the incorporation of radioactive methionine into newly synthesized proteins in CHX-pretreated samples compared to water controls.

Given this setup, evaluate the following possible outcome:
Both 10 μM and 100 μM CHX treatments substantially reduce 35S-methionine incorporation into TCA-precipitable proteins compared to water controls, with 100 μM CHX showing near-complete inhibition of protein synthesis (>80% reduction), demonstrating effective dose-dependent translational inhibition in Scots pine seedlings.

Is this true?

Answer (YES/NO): NO